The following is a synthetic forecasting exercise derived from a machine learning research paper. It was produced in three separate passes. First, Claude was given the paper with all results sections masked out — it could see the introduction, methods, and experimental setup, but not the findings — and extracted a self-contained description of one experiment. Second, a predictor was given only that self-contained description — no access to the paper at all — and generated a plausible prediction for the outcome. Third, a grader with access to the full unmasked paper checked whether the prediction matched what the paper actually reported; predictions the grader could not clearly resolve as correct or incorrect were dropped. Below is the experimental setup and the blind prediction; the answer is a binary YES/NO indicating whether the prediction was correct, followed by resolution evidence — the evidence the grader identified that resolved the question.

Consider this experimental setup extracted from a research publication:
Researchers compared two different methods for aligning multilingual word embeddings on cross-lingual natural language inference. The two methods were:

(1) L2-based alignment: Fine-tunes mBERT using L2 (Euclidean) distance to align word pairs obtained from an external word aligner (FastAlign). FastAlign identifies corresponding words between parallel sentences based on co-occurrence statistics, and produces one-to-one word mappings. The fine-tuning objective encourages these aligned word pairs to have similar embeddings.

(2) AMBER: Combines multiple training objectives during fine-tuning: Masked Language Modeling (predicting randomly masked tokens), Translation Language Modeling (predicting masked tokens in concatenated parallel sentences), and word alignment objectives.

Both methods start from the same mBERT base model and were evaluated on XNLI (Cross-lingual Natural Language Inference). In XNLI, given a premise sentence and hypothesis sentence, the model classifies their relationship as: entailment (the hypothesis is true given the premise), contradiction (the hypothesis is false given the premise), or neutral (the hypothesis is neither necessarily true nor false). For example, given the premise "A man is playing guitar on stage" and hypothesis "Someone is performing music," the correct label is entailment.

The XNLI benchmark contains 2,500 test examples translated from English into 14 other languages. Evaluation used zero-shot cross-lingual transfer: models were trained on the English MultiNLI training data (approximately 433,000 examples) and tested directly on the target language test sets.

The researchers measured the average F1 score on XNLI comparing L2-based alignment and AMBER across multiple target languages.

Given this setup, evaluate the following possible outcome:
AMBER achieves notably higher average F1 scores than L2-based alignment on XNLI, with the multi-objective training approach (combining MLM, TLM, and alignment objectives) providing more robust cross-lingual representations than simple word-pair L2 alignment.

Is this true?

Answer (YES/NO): YES